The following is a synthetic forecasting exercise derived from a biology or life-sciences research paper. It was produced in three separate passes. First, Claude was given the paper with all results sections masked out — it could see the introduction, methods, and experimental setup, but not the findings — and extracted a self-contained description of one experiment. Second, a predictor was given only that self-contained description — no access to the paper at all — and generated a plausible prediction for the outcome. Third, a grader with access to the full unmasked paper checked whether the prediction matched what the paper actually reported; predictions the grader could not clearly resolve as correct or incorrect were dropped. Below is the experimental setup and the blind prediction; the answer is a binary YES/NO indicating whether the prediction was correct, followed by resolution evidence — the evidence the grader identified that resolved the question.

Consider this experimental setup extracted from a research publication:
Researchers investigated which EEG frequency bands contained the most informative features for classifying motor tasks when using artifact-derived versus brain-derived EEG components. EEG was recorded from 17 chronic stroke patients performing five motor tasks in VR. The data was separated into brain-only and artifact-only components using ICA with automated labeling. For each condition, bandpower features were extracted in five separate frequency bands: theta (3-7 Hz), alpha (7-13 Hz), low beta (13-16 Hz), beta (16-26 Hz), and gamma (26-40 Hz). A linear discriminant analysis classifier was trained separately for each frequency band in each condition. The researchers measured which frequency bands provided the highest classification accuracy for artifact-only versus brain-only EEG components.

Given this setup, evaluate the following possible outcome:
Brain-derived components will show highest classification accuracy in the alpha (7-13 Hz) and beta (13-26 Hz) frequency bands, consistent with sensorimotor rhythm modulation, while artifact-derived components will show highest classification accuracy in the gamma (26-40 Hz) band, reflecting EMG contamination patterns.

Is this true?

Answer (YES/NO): NO